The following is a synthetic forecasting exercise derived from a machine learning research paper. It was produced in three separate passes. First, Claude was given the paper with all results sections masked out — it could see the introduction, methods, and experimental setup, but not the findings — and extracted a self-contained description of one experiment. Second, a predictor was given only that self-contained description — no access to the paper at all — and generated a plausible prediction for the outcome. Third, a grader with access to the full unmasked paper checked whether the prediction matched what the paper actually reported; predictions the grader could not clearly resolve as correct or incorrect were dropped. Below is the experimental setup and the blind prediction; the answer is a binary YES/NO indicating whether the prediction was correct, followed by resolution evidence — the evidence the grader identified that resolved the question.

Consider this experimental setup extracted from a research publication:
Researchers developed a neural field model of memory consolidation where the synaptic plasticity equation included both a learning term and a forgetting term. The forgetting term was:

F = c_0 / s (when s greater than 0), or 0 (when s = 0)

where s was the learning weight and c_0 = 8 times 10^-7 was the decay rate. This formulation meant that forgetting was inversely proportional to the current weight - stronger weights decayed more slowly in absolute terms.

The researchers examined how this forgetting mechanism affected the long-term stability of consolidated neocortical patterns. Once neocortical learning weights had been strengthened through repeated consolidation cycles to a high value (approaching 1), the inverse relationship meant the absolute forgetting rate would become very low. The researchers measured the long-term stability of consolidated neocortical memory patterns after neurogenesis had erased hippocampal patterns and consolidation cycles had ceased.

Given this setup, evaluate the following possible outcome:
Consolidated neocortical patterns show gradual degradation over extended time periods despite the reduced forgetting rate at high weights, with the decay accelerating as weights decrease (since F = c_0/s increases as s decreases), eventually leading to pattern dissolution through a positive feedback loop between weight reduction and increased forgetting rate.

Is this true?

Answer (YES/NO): NO